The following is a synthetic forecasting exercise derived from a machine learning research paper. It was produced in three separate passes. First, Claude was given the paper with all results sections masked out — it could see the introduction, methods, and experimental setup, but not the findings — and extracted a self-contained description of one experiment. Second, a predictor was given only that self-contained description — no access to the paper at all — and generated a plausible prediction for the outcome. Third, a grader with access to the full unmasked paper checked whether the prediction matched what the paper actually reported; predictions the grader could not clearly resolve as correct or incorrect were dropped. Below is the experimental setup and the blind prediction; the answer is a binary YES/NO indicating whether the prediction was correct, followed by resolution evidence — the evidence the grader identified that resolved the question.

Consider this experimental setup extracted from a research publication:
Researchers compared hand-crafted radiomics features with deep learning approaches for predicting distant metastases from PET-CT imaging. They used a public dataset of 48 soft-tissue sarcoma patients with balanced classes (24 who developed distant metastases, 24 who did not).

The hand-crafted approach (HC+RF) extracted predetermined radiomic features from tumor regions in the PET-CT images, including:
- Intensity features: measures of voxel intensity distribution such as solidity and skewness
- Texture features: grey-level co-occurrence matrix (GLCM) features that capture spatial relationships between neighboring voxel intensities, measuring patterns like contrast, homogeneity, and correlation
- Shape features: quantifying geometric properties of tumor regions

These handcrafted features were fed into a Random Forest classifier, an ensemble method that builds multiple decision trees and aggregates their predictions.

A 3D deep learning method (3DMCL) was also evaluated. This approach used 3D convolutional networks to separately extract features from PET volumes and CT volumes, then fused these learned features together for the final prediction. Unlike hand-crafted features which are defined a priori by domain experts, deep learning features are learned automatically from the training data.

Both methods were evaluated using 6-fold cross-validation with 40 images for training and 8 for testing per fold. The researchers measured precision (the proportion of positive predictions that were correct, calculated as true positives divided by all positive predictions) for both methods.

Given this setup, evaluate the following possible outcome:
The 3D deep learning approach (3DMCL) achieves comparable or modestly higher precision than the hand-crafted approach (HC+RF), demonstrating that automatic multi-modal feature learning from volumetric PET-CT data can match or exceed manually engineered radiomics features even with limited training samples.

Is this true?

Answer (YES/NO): YES